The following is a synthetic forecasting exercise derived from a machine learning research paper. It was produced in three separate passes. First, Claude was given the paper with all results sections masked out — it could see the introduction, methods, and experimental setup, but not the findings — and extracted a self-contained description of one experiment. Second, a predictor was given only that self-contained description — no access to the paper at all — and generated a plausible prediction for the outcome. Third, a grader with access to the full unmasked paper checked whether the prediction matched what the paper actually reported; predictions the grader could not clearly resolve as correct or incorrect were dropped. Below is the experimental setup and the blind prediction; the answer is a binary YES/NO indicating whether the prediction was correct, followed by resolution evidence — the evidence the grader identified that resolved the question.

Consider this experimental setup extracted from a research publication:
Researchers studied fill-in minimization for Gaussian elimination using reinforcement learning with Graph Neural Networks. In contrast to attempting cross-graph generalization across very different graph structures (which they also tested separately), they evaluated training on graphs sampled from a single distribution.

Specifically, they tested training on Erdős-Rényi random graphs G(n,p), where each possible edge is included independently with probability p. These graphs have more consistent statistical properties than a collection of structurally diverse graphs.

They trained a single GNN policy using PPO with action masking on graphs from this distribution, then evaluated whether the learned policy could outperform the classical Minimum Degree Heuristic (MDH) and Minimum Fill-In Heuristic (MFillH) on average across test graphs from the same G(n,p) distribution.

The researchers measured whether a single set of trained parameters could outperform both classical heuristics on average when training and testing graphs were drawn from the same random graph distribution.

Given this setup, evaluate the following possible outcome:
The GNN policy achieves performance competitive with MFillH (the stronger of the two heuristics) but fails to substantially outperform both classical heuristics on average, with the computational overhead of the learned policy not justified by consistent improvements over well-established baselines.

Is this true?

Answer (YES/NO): NO